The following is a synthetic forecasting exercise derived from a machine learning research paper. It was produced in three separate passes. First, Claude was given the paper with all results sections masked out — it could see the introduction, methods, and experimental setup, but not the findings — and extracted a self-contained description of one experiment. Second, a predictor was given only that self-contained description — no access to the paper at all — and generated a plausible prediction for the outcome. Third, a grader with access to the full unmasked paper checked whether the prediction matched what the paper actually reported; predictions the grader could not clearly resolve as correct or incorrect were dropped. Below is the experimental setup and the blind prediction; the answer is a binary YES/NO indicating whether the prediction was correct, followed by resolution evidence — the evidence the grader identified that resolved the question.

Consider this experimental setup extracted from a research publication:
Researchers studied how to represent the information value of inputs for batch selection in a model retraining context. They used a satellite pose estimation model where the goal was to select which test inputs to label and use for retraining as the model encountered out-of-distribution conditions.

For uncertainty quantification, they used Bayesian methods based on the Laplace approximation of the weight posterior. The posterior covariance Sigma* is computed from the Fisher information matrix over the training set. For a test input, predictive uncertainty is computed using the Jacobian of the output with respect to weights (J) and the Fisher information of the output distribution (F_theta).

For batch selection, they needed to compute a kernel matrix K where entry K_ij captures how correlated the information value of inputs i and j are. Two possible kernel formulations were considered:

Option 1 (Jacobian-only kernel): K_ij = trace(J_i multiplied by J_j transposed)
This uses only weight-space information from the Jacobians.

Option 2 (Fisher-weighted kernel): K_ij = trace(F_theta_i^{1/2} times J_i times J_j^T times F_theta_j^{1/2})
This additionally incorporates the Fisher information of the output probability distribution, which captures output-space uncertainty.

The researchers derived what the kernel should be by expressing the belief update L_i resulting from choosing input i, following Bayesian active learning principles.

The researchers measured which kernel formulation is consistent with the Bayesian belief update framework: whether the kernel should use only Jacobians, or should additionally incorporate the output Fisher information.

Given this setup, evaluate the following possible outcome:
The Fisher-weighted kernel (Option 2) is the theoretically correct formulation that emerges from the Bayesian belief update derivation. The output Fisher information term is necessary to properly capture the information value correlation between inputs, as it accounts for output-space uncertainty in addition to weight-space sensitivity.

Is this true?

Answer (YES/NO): YES